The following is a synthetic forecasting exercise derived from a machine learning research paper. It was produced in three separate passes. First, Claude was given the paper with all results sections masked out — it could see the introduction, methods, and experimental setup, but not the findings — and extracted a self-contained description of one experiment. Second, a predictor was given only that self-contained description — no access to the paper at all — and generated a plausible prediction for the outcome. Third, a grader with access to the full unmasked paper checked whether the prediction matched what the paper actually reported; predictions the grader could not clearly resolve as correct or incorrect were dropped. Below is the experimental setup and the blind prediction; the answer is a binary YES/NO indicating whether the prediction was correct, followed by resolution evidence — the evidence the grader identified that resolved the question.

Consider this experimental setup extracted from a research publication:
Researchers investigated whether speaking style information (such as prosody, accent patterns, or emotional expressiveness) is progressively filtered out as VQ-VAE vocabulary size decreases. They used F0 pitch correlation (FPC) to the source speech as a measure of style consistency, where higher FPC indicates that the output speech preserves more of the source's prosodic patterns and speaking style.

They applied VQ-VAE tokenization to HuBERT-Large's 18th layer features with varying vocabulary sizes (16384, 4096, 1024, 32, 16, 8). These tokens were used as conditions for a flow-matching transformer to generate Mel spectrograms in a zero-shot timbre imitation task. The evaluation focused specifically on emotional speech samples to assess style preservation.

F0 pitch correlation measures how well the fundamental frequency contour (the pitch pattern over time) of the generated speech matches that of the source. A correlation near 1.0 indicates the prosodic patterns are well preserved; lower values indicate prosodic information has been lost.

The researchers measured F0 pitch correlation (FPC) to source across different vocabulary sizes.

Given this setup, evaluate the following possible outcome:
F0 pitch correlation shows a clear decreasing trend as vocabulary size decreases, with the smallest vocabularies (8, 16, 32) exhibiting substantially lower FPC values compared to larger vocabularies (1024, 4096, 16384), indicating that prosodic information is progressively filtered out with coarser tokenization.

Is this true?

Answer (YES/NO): YES